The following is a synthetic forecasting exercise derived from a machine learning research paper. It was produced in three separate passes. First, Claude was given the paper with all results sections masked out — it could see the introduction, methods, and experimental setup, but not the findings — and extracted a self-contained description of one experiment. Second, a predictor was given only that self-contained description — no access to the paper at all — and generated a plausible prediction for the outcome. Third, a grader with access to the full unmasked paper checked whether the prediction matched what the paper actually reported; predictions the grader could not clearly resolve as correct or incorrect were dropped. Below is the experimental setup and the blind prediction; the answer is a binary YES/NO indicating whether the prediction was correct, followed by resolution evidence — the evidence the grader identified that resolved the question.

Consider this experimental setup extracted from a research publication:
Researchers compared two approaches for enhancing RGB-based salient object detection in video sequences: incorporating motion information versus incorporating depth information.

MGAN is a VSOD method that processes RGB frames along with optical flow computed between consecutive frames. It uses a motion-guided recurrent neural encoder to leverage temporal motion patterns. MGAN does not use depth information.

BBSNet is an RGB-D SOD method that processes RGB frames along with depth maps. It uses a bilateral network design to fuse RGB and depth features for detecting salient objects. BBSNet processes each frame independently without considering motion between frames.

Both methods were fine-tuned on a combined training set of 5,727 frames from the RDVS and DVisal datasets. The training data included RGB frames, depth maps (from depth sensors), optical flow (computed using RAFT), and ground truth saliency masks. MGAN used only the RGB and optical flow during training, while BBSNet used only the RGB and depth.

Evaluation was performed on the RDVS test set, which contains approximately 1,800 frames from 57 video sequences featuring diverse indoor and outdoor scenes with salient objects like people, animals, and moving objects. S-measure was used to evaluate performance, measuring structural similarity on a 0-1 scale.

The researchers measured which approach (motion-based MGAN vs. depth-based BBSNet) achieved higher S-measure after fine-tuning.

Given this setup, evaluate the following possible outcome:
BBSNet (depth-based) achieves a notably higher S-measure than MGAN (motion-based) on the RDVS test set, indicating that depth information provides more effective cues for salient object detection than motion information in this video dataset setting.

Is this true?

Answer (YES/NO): NO